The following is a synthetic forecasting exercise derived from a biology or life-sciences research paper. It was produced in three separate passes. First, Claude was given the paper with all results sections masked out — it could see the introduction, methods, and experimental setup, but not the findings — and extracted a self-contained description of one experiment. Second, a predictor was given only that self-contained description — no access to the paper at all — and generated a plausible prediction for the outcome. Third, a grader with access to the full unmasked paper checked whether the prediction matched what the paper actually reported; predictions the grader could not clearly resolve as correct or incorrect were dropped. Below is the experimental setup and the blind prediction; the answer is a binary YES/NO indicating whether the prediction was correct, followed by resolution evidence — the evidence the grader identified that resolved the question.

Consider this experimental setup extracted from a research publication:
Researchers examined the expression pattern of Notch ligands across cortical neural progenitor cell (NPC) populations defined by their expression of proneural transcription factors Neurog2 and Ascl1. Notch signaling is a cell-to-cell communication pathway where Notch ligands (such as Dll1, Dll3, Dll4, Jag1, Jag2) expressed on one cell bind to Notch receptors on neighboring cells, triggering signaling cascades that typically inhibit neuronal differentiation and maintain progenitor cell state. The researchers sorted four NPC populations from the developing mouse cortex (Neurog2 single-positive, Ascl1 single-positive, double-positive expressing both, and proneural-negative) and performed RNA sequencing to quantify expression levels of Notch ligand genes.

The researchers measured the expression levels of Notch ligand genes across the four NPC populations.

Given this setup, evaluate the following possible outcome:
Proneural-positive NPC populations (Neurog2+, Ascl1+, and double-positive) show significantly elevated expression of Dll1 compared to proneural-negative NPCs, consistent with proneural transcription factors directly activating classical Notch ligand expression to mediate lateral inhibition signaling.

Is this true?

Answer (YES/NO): NO